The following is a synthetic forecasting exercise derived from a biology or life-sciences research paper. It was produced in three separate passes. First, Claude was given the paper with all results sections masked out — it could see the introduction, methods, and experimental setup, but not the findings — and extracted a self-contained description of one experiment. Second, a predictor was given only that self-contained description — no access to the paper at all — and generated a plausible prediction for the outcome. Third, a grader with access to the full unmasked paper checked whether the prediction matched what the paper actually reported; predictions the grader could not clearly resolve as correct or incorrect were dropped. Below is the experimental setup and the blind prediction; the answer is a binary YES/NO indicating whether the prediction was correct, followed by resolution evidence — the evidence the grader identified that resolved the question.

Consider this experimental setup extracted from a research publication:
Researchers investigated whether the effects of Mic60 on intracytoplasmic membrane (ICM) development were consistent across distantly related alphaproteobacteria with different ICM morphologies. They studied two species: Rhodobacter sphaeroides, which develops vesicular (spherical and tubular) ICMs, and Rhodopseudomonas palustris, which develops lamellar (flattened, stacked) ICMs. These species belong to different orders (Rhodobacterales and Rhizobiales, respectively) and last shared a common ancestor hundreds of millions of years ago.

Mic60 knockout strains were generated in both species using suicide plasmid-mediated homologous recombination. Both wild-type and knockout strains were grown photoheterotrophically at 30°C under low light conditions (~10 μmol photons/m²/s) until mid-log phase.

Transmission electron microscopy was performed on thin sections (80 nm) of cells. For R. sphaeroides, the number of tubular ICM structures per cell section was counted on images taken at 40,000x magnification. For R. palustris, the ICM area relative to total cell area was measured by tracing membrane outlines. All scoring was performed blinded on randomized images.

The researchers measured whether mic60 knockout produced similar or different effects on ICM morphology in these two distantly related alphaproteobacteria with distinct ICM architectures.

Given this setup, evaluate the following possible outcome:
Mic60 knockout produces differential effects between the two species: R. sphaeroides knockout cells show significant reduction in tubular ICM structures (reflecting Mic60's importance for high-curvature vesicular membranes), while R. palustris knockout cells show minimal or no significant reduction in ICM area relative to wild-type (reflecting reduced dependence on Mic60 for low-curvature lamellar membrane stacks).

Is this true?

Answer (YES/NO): NO